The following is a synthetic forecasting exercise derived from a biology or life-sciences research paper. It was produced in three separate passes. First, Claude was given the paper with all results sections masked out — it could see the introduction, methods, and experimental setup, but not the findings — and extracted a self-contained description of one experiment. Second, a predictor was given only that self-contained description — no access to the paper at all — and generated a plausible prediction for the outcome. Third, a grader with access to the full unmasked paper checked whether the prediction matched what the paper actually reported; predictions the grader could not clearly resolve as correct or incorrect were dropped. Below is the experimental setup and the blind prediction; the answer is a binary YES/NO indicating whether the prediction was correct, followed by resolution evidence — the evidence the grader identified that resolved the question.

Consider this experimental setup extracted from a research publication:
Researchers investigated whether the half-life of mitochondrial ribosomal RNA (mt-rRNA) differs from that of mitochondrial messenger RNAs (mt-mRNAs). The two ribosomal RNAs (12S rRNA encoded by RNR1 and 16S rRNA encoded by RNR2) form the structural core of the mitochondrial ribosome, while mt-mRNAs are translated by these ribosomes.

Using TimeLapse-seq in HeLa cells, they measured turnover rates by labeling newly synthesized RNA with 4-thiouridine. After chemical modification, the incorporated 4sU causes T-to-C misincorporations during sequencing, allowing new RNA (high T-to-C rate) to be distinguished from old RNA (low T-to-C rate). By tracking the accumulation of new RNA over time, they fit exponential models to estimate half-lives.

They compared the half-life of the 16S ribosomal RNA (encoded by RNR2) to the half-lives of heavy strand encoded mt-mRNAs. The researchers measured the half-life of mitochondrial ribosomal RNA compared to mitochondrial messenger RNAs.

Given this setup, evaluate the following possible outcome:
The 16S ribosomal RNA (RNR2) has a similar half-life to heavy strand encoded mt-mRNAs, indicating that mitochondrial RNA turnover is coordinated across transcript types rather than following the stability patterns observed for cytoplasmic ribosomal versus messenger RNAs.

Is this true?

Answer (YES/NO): NO